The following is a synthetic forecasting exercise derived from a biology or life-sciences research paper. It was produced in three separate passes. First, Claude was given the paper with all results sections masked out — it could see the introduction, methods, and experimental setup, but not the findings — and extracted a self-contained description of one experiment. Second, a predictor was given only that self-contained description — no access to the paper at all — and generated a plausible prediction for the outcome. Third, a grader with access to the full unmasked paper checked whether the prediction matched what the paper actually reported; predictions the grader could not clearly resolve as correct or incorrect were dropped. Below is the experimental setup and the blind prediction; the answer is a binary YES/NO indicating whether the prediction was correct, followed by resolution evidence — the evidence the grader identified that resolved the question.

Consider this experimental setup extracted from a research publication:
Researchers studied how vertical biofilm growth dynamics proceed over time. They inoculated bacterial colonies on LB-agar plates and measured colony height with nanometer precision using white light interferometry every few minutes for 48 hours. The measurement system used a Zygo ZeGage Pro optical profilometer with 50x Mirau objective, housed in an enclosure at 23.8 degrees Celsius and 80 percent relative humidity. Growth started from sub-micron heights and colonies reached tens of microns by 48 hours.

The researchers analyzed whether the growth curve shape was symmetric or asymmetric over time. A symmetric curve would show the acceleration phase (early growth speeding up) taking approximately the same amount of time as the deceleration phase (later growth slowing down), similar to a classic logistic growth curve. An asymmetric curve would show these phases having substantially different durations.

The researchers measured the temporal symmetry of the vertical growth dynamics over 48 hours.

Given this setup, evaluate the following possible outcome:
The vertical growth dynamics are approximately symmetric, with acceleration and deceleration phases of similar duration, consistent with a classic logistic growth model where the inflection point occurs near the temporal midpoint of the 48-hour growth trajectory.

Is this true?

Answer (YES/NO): NO